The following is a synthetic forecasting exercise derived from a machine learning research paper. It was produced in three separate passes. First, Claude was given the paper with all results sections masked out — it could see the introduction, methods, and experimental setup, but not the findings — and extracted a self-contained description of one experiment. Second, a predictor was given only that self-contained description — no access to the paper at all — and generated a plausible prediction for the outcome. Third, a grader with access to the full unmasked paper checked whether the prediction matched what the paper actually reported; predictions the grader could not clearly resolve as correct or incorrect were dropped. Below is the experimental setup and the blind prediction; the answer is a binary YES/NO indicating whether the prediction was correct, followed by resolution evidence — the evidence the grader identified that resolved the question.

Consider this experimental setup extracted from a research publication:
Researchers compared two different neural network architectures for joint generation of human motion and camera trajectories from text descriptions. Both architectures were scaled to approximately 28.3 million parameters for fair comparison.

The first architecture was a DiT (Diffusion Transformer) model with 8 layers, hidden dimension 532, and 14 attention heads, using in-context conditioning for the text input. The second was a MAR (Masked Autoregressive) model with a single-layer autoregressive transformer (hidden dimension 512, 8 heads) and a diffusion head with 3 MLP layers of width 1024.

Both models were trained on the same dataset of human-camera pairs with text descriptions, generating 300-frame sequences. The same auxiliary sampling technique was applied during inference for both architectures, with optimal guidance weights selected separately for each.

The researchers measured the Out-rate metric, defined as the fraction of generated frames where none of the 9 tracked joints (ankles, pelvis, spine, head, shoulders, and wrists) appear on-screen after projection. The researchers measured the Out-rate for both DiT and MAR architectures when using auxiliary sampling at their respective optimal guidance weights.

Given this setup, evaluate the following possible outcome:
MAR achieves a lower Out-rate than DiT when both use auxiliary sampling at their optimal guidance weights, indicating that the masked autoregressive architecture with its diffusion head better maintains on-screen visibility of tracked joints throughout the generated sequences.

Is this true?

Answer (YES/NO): NO